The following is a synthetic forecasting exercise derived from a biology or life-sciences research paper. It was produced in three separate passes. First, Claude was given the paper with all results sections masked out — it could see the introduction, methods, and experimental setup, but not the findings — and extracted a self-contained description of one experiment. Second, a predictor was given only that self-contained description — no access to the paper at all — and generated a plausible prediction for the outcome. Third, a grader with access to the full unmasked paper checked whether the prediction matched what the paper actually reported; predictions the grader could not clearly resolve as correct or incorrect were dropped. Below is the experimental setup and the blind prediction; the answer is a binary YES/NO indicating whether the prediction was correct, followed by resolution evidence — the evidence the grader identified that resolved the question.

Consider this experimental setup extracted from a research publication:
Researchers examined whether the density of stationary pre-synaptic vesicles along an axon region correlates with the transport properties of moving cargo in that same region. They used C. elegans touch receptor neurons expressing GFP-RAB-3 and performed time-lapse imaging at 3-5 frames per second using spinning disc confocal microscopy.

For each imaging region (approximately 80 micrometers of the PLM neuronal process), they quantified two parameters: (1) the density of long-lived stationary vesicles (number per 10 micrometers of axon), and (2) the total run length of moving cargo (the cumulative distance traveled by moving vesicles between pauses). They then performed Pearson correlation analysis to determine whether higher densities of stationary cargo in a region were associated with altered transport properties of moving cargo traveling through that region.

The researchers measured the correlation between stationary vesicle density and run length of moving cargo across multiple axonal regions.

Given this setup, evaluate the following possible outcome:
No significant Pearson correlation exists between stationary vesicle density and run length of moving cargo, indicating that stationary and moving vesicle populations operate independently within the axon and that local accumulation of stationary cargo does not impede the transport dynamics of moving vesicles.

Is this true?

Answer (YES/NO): NO